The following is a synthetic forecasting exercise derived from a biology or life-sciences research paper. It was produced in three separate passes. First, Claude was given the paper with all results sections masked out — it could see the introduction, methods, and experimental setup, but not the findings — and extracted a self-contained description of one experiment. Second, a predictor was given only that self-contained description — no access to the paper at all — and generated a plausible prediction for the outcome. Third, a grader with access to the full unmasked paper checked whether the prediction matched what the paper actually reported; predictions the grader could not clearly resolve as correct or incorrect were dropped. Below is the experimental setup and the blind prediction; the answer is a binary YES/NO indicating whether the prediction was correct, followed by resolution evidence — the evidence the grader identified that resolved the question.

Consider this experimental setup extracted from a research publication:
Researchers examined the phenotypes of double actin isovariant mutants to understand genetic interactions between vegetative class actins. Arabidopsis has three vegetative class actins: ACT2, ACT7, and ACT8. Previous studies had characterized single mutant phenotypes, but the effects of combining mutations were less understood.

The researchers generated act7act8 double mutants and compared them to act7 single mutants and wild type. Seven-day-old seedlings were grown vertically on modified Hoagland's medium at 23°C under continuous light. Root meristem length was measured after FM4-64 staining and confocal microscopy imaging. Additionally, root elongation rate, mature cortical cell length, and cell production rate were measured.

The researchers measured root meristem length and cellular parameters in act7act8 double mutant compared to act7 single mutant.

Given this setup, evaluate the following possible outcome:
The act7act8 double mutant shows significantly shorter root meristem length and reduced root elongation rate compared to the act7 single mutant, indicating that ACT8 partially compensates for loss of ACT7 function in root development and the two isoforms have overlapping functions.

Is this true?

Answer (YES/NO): NO